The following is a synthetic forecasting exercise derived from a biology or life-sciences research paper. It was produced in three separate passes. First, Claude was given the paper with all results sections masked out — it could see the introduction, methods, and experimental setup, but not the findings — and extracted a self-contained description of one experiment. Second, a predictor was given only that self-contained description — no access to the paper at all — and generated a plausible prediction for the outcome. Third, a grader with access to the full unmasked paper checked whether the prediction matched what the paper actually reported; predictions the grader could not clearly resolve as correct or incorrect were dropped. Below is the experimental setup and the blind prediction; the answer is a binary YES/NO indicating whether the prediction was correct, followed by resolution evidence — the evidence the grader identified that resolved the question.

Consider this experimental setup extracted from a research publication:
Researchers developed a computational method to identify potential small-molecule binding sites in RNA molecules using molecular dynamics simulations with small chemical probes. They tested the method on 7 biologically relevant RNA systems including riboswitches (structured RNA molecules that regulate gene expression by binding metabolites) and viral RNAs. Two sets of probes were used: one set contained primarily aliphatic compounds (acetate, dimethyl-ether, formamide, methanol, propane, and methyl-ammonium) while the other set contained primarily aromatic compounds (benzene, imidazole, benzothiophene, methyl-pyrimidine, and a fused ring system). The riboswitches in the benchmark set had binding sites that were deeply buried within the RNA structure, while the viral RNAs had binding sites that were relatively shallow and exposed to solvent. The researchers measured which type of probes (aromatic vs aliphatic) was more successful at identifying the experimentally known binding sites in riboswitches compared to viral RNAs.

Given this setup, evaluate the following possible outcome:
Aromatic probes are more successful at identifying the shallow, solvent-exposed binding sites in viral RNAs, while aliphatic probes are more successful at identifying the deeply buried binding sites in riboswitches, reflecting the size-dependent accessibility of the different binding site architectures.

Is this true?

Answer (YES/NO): NO